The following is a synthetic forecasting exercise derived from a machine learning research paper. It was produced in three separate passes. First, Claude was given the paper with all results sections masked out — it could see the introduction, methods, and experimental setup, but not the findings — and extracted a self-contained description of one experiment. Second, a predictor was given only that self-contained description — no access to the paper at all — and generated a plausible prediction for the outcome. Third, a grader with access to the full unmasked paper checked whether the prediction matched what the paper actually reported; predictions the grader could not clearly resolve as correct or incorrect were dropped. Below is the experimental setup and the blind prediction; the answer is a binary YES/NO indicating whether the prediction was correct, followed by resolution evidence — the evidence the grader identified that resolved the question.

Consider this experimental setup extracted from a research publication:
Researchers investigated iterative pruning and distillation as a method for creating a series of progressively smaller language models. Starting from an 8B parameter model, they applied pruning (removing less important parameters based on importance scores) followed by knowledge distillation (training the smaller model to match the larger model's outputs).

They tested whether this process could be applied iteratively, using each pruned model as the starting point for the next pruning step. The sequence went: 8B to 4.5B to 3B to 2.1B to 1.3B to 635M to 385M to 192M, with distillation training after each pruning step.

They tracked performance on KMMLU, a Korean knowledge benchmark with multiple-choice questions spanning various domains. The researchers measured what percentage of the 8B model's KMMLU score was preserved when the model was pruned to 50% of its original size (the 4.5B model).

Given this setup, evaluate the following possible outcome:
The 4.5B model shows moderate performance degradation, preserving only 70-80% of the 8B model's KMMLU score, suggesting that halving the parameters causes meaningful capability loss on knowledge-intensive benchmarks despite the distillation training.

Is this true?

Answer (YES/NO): NO